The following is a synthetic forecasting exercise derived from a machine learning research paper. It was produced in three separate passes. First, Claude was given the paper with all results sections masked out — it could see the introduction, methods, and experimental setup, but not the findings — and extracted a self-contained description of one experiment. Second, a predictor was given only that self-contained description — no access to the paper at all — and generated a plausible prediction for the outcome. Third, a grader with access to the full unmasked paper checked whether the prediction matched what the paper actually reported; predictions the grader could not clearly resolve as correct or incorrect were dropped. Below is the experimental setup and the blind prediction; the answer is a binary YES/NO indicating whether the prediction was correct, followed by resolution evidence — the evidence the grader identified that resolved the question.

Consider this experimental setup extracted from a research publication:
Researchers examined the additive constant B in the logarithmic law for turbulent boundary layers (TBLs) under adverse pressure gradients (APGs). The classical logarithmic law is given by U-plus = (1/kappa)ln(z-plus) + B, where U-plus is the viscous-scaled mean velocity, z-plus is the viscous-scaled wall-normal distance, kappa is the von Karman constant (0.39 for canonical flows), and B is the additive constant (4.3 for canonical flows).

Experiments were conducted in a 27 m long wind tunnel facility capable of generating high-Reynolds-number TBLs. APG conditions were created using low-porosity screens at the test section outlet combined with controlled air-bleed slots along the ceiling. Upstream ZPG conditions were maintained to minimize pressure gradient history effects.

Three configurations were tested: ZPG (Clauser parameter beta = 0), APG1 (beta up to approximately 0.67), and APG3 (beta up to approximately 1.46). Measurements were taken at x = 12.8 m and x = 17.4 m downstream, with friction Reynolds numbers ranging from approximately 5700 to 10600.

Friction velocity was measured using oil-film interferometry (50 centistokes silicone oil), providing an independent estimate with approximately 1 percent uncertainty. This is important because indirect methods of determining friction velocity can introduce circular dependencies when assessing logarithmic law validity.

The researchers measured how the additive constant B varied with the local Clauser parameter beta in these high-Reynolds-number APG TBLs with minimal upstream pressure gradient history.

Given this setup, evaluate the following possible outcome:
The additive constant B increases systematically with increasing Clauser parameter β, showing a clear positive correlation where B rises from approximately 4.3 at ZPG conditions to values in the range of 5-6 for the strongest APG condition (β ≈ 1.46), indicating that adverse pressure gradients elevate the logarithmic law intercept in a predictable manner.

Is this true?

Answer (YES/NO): NO